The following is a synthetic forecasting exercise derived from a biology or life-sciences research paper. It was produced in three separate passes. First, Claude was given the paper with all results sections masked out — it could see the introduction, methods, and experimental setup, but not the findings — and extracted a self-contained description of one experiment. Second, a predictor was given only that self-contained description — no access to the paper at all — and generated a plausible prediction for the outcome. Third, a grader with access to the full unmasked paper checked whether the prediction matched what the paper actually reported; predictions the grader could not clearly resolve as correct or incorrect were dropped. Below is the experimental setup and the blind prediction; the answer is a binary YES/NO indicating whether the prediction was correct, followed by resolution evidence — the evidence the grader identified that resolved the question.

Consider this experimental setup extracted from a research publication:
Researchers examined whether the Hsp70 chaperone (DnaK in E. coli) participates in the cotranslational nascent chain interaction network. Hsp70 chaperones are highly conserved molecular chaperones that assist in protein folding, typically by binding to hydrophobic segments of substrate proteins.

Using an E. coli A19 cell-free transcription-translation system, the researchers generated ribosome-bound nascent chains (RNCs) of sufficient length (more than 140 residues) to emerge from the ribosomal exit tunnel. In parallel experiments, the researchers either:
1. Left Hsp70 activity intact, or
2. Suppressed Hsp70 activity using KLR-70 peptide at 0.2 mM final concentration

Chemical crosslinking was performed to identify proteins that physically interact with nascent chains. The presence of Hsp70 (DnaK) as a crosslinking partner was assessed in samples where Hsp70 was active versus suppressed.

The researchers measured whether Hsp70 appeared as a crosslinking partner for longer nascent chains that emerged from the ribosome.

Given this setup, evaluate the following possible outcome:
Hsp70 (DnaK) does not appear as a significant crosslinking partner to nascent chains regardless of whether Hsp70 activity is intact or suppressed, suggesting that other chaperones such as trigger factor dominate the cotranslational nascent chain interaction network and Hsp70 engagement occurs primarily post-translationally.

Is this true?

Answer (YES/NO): NO